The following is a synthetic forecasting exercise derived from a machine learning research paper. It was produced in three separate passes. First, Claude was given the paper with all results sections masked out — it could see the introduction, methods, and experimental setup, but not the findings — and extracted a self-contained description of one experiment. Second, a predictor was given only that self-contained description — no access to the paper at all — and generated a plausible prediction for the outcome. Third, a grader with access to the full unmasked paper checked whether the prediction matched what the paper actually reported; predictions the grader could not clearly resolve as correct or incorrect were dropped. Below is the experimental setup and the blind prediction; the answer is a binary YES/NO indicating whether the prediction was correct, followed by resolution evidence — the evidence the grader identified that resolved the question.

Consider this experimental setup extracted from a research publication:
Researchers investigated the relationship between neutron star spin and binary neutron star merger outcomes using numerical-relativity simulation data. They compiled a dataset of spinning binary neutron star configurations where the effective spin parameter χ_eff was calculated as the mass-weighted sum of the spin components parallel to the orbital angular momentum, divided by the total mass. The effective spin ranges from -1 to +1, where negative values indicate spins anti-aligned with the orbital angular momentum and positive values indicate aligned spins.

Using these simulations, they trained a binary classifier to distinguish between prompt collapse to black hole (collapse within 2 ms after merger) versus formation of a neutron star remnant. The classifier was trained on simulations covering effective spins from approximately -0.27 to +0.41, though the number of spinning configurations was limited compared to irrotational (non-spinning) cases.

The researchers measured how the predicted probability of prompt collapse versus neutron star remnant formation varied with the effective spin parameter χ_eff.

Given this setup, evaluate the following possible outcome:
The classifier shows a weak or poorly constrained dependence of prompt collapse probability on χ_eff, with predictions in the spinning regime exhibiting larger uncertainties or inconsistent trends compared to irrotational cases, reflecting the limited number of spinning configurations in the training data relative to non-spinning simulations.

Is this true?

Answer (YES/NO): YES